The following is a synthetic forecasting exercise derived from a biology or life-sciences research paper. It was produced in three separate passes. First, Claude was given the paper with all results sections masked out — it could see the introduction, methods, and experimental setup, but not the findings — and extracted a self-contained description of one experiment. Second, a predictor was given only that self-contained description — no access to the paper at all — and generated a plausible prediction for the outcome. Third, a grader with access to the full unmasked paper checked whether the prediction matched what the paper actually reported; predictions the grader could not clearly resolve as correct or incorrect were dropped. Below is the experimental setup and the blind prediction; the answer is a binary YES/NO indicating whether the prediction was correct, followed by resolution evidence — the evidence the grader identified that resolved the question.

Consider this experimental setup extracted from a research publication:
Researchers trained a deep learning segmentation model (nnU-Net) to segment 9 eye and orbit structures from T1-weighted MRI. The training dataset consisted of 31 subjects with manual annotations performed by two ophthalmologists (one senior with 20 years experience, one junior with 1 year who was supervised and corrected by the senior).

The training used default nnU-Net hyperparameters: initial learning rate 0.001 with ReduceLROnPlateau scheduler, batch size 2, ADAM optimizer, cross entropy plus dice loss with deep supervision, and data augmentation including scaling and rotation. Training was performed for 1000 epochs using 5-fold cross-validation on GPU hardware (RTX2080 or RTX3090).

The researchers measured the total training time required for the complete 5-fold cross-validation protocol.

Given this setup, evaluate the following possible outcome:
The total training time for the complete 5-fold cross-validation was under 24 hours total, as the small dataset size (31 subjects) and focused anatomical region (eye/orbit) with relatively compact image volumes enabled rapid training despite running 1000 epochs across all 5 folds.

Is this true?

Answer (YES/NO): NO